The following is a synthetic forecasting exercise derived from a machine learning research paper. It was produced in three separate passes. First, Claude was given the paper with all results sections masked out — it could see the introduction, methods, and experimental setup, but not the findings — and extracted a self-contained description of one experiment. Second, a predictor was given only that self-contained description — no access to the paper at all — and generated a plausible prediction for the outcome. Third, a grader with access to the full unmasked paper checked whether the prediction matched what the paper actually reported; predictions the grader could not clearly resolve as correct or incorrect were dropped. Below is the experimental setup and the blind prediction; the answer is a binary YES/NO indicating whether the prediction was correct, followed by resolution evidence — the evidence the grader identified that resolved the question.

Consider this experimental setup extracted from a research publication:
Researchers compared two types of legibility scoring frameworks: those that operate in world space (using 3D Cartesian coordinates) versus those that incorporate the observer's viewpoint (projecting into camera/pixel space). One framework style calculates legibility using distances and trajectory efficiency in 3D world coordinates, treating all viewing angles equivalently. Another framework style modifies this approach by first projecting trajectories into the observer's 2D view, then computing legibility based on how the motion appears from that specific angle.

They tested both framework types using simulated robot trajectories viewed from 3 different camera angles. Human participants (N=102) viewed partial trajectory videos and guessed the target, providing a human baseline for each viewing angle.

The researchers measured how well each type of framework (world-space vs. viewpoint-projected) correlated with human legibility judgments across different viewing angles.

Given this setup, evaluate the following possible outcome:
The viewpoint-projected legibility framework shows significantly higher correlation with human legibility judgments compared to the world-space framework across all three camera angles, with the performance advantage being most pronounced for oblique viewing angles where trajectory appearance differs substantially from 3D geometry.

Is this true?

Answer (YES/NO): NO